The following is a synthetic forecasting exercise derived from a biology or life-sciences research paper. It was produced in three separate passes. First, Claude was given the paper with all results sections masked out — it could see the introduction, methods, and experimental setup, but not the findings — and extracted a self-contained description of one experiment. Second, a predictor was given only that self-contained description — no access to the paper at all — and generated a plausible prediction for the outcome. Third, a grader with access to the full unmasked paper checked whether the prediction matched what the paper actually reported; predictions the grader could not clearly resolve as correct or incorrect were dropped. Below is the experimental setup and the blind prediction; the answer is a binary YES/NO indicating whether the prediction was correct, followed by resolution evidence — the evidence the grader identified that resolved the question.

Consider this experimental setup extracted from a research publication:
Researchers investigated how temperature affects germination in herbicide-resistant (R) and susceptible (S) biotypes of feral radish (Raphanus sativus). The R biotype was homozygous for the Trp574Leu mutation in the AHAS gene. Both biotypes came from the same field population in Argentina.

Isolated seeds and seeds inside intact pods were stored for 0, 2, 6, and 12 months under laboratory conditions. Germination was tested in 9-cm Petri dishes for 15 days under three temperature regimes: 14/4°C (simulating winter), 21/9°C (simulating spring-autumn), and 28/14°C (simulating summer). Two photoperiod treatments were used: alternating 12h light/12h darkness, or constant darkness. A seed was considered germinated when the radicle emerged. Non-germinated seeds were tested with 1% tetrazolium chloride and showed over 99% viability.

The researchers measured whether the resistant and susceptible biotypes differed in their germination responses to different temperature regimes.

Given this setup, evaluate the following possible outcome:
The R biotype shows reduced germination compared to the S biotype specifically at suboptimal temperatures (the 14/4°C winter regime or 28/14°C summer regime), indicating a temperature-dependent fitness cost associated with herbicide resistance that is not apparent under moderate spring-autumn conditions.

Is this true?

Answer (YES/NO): NO